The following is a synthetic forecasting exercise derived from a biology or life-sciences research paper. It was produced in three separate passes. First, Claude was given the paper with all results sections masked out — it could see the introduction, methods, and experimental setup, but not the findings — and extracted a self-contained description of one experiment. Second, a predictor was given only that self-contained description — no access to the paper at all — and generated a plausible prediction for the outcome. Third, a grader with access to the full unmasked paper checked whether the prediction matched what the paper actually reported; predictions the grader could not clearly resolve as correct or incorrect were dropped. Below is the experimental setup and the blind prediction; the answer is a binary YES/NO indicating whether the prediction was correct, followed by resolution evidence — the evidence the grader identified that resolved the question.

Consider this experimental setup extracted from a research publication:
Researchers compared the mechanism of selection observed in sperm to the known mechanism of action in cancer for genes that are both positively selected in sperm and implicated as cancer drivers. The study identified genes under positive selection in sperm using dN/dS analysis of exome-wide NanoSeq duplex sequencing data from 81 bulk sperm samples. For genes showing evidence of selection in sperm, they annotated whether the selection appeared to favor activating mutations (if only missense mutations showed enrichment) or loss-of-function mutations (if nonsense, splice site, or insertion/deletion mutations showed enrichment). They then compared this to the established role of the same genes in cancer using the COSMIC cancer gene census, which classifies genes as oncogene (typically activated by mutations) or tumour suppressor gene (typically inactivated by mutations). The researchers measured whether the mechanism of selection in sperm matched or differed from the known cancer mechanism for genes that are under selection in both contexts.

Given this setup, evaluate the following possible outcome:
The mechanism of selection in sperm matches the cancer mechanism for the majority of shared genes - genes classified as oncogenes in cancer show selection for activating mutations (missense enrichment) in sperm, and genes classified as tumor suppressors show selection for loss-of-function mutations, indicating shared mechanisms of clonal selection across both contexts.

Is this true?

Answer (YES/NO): YES